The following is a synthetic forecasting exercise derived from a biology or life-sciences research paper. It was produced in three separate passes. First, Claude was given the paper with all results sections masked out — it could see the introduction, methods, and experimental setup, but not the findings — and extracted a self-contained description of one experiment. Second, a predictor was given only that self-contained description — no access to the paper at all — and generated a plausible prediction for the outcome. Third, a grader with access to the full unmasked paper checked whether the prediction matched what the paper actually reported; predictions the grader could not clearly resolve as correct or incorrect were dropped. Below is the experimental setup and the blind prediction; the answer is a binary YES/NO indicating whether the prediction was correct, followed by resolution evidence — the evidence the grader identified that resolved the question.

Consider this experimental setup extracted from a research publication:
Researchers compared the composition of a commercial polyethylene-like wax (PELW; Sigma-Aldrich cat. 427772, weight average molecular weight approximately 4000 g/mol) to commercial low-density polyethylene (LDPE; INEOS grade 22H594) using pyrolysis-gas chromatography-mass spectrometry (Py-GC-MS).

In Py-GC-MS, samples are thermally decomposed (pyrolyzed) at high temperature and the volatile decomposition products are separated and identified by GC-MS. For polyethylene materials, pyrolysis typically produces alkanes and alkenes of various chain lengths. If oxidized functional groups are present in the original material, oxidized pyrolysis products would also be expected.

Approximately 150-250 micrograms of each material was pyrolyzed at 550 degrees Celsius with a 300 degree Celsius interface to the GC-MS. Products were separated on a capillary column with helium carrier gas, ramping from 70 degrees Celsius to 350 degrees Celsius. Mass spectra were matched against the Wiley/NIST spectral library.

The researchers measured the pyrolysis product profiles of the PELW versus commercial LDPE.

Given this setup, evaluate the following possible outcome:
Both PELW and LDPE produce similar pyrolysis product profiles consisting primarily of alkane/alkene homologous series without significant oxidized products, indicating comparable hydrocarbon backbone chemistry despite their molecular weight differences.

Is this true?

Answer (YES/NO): NO